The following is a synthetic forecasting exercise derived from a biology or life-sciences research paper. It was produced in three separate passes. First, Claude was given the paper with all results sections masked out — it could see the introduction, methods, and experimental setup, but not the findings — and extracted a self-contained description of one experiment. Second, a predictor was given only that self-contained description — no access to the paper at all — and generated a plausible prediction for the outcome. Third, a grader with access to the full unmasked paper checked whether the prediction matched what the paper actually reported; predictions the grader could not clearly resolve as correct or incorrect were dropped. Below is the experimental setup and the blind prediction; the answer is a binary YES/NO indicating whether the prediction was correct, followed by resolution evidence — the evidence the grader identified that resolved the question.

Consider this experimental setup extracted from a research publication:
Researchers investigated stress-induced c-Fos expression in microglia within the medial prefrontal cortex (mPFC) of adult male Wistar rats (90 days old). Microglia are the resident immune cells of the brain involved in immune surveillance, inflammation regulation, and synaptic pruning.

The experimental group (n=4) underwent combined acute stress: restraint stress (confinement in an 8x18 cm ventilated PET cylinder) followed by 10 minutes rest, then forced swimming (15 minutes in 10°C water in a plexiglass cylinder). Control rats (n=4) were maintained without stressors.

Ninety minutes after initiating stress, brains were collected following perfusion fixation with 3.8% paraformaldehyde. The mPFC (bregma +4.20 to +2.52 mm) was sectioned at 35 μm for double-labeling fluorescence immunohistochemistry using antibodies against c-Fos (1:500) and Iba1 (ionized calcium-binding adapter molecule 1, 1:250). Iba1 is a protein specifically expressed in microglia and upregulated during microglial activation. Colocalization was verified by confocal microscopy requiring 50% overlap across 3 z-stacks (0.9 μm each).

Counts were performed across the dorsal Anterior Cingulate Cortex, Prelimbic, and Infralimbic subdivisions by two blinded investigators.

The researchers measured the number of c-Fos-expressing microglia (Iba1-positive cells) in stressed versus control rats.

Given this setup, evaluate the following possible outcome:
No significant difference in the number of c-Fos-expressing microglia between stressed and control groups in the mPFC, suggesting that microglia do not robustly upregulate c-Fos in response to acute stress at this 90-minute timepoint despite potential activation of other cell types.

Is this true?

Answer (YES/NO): NO